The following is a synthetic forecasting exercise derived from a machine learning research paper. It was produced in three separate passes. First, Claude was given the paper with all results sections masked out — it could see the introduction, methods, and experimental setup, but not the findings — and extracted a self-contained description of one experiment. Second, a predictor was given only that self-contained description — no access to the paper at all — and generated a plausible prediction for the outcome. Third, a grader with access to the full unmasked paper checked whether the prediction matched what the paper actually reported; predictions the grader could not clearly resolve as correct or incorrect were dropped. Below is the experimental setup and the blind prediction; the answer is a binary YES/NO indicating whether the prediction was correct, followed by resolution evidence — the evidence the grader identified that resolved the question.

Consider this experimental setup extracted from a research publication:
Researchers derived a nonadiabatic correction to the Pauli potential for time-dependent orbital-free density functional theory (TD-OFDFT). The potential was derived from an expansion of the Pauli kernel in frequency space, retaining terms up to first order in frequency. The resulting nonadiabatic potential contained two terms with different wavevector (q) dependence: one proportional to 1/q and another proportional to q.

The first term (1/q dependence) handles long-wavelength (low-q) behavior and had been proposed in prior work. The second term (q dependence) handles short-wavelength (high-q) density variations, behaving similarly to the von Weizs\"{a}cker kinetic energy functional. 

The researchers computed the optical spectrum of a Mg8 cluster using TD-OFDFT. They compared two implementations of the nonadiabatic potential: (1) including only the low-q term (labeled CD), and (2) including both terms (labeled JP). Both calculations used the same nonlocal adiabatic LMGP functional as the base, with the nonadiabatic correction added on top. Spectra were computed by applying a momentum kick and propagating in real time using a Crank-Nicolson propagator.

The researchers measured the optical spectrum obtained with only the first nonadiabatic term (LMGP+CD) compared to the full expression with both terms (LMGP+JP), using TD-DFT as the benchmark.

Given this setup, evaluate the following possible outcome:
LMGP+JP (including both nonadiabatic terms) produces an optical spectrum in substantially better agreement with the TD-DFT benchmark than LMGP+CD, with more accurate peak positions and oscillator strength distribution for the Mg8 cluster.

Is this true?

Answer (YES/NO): YES